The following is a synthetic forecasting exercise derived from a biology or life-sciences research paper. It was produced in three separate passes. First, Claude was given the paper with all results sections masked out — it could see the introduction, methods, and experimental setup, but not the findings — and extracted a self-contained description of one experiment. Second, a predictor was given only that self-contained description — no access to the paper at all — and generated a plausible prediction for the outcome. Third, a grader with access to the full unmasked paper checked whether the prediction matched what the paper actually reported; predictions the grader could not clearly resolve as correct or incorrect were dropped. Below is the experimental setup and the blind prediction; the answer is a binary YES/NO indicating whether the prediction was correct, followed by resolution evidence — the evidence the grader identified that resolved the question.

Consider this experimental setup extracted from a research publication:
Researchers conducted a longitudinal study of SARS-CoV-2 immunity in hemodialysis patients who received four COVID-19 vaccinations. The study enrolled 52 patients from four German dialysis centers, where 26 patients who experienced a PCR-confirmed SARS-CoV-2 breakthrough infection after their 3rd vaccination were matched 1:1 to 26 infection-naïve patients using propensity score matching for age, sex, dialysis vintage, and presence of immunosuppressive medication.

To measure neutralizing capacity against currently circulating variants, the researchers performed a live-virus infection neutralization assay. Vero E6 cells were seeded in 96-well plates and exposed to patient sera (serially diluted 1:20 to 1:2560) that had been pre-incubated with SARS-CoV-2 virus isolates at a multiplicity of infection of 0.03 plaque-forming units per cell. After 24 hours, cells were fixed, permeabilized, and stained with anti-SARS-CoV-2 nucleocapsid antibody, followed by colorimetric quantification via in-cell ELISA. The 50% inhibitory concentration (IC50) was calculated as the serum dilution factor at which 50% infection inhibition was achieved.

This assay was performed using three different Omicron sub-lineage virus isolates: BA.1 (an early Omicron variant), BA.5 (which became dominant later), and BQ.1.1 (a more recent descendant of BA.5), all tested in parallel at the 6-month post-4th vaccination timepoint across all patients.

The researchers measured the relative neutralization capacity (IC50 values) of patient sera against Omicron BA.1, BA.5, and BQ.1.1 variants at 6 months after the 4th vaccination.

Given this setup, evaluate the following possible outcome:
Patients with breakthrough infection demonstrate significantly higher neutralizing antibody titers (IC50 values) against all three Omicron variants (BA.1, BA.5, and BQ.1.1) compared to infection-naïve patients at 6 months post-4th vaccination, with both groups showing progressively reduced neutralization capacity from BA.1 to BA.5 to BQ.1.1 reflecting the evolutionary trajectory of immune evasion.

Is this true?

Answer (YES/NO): NO